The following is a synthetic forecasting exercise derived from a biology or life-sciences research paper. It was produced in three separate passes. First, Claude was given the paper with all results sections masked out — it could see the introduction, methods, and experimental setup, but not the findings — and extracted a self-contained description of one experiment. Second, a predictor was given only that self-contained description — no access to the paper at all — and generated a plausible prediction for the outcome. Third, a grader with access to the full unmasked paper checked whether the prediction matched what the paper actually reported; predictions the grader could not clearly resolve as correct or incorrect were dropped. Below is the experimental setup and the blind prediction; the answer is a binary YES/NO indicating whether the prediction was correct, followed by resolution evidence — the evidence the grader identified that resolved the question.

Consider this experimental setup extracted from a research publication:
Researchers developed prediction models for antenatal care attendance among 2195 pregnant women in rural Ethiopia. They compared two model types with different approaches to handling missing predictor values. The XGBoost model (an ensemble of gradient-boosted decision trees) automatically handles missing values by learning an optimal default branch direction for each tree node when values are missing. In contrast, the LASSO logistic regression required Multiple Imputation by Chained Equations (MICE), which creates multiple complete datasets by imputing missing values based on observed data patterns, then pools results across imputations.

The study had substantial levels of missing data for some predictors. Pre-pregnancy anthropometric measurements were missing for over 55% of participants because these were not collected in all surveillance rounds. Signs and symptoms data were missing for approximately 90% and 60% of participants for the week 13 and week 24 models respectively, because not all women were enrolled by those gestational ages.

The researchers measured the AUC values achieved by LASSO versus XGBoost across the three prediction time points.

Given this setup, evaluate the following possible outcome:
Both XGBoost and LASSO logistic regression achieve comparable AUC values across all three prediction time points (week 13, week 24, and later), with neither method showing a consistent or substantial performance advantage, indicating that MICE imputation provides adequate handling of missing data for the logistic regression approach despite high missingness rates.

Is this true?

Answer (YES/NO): YES